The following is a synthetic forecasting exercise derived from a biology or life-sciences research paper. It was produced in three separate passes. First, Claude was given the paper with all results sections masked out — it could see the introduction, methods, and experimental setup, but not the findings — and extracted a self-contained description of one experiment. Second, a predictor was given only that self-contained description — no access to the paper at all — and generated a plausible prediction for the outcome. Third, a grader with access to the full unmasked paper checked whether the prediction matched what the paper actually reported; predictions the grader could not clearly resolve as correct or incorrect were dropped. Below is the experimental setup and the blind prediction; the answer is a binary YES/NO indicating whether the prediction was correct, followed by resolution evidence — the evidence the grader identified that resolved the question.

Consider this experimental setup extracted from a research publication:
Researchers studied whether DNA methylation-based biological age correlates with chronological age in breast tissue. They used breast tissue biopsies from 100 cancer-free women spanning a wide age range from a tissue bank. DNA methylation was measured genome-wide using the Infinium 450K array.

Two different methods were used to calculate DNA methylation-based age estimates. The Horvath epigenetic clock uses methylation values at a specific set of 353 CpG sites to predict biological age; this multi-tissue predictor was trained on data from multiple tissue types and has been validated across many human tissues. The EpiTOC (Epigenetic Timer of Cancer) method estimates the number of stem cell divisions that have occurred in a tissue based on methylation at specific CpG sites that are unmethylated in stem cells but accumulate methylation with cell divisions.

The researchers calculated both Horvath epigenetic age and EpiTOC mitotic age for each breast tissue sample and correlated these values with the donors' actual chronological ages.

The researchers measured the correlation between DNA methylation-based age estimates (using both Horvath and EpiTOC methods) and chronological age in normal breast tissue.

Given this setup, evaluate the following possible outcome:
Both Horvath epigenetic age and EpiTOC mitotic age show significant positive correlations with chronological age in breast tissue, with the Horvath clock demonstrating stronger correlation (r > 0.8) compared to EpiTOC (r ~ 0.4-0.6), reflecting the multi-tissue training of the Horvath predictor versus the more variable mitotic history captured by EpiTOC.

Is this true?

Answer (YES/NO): NO